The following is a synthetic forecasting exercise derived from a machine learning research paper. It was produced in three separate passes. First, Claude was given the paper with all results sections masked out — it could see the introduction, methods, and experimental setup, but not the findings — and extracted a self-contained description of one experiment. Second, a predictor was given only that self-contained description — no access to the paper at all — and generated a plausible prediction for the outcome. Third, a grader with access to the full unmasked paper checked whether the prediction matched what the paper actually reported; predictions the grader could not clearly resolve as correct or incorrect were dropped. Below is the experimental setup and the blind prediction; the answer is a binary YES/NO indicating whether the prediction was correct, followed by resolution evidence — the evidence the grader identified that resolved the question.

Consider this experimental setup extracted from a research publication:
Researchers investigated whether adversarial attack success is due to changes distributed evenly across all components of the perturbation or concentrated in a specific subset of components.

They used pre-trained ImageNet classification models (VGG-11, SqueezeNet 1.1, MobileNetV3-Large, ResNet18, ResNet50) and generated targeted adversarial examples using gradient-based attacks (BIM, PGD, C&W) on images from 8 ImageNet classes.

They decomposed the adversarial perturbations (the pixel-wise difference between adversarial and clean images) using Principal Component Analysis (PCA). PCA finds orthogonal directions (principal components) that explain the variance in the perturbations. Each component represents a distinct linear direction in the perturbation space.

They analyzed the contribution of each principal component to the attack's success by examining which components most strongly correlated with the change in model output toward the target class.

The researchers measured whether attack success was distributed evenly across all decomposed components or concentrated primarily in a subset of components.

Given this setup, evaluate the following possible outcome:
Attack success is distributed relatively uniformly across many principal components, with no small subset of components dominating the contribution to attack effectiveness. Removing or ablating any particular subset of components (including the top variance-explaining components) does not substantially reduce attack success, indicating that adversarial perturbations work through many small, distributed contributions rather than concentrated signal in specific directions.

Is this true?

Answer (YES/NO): NO